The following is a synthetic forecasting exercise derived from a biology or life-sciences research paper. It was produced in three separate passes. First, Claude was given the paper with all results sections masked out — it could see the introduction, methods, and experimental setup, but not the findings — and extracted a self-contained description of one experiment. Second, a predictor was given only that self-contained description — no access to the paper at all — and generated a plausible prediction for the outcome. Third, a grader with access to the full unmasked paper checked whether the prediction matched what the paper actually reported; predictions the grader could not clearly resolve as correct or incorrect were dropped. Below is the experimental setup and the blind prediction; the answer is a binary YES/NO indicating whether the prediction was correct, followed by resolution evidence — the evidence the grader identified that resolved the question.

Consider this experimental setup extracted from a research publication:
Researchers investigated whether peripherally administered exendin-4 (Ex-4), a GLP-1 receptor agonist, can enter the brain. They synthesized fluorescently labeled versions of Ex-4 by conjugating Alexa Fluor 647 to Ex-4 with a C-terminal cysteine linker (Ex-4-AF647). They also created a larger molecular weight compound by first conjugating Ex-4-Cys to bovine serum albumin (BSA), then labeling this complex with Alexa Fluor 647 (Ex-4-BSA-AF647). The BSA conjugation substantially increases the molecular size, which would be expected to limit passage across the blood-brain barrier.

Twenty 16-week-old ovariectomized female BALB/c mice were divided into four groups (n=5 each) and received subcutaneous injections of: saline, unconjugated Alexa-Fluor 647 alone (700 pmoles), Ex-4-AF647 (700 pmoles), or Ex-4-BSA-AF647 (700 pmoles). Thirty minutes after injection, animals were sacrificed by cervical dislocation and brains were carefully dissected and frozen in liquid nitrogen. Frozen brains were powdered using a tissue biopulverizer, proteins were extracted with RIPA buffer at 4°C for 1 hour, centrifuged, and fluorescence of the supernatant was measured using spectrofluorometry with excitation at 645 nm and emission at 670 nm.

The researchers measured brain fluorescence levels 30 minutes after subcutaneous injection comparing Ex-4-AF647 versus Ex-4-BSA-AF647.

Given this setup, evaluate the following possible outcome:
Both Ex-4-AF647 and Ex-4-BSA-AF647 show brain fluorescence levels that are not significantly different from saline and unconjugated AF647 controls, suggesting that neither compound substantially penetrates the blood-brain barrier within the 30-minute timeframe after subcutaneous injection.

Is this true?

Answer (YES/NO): NO